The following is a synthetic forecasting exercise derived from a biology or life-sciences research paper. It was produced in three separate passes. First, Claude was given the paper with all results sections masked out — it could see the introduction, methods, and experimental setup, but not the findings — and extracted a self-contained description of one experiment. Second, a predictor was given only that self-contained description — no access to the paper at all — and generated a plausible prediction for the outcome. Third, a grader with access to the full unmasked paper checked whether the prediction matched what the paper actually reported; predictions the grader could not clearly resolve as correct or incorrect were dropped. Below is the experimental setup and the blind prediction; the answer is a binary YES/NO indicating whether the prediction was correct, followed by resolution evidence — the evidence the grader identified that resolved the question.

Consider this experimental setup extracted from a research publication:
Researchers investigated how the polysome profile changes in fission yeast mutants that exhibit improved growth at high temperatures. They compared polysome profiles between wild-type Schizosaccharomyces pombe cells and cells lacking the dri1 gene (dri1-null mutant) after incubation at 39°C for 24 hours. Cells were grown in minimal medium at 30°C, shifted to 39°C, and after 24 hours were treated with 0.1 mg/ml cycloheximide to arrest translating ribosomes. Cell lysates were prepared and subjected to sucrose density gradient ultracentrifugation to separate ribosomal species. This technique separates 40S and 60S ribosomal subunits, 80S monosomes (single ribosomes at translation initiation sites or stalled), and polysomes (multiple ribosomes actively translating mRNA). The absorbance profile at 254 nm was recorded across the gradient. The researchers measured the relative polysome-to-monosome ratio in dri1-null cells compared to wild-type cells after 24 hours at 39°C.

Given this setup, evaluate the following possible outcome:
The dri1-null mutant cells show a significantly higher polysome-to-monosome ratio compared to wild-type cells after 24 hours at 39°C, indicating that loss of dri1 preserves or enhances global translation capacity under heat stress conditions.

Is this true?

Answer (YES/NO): YES